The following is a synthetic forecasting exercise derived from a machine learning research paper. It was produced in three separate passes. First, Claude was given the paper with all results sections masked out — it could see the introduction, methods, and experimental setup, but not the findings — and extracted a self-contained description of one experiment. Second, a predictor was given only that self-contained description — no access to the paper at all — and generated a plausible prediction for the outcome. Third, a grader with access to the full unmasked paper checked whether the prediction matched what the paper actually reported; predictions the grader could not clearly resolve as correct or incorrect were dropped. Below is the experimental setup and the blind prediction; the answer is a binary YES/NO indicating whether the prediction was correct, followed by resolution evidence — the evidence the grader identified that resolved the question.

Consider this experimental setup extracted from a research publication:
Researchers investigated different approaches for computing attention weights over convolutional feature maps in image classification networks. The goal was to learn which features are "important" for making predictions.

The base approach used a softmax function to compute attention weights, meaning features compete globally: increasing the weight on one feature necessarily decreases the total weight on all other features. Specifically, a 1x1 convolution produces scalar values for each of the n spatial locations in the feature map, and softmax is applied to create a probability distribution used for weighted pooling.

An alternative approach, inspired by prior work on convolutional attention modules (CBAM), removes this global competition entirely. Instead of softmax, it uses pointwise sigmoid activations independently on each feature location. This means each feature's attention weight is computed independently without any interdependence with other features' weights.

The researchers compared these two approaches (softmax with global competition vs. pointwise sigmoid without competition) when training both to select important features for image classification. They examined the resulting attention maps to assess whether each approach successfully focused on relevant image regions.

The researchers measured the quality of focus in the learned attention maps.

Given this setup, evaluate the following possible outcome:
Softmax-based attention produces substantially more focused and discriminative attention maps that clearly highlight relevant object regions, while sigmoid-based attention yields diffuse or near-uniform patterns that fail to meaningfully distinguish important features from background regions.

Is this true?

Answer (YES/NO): YES